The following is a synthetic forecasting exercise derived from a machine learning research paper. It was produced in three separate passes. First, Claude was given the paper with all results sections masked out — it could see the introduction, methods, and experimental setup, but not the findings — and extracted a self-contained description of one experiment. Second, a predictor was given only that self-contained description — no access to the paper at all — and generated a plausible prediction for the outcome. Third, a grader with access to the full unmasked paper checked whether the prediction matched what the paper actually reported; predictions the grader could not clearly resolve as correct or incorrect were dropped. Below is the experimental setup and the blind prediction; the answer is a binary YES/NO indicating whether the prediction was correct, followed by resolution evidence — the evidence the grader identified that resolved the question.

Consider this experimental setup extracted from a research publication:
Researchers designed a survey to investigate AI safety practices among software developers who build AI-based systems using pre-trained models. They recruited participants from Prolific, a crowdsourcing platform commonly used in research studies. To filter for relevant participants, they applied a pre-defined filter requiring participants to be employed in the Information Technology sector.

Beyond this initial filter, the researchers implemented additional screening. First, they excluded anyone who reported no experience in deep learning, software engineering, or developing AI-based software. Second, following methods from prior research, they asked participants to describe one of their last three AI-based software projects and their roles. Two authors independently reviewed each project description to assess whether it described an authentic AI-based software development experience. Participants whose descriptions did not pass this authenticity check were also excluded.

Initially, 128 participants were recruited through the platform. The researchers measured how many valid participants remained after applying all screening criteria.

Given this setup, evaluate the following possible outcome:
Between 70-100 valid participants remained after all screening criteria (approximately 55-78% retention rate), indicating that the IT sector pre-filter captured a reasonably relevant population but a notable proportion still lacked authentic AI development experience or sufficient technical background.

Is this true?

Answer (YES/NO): YES